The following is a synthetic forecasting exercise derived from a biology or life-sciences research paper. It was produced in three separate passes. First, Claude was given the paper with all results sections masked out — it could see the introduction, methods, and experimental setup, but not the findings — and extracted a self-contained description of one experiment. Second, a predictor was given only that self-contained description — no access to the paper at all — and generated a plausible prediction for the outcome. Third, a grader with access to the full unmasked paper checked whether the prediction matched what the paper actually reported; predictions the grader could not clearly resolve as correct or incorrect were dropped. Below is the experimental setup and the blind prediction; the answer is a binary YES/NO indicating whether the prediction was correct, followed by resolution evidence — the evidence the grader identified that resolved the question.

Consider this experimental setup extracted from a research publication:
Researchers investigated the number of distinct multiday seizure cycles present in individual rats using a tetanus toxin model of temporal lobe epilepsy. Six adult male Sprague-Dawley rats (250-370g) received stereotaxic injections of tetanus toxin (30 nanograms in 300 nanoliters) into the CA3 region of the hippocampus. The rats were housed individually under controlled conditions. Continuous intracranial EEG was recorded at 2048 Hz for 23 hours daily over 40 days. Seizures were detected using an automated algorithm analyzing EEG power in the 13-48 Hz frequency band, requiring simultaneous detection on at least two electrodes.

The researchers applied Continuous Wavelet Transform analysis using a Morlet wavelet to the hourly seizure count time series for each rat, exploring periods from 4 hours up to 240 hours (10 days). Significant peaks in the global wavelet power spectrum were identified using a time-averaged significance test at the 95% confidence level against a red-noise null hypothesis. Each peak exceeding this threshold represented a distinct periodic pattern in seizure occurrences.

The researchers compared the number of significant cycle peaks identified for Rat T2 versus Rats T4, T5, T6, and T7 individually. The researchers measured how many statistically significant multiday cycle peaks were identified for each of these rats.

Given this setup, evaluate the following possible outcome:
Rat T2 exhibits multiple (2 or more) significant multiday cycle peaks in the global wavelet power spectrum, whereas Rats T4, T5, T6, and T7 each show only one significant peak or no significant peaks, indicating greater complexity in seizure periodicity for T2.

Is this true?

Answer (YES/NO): YES